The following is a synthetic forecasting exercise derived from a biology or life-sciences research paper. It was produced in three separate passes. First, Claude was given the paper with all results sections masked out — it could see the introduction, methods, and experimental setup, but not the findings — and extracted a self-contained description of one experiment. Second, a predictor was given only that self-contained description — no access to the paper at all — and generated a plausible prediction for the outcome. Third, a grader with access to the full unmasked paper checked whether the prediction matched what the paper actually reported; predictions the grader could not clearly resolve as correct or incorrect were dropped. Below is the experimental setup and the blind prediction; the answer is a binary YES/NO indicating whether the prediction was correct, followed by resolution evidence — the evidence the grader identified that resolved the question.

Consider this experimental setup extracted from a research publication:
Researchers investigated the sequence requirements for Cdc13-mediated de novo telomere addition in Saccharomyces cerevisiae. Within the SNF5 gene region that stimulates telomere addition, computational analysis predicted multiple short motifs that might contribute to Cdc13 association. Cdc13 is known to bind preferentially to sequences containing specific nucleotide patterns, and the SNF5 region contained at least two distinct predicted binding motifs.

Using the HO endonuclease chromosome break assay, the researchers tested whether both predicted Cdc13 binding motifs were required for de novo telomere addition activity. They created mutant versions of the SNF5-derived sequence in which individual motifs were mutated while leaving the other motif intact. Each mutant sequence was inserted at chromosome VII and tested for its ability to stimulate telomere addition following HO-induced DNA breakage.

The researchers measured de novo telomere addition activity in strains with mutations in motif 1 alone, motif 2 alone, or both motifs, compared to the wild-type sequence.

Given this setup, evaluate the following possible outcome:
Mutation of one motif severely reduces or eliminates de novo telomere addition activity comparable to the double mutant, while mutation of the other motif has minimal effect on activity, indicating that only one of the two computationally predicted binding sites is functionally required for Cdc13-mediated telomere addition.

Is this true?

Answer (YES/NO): NO